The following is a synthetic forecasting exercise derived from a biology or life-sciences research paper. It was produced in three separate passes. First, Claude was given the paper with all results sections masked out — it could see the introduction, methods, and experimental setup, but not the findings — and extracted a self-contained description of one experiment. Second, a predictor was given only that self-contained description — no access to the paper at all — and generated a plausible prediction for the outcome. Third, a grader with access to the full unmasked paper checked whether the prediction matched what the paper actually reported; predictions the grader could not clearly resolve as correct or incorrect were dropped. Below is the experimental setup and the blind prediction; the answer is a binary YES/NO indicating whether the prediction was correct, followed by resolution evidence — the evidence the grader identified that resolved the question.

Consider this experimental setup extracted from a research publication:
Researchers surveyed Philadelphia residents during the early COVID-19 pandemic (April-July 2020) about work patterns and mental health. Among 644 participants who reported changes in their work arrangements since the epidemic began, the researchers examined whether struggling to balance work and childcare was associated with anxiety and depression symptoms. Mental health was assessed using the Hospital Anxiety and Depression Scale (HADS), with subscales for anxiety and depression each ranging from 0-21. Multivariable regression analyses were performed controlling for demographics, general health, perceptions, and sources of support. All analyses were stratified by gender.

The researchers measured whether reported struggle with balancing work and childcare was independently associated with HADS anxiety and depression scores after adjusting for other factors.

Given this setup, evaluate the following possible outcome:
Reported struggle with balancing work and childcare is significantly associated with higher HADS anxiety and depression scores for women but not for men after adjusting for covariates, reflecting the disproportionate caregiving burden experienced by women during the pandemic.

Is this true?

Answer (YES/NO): NO